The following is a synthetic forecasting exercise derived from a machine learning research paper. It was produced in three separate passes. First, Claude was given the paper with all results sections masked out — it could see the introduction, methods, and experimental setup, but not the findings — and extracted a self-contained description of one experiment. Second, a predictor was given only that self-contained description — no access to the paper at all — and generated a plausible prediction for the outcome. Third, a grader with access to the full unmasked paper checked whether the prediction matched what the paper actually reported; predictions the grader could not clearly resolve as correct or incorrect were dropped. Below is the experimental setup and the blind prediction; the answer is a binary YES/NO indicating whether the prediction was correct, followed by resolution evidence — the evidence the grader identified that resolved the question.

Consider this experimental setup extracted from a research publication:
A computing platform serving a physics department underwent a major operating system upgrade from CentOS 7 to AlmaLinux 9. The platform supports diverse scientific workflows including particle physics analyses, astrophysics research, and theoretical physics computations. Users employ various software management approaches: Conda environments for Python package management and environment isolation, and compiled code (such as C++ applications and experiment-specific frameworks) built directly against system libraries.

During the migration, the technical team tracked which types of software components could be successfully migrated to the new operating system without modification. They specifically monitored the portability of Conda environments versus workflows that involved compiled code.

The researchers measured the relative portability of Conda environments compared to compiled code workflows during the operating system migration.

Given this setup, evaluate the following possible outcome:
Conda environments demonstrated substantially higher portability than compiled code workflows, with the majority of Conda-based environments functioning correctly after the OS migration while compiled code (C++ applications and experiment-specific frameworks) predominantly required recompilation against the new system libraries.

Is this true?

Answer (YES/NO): YES